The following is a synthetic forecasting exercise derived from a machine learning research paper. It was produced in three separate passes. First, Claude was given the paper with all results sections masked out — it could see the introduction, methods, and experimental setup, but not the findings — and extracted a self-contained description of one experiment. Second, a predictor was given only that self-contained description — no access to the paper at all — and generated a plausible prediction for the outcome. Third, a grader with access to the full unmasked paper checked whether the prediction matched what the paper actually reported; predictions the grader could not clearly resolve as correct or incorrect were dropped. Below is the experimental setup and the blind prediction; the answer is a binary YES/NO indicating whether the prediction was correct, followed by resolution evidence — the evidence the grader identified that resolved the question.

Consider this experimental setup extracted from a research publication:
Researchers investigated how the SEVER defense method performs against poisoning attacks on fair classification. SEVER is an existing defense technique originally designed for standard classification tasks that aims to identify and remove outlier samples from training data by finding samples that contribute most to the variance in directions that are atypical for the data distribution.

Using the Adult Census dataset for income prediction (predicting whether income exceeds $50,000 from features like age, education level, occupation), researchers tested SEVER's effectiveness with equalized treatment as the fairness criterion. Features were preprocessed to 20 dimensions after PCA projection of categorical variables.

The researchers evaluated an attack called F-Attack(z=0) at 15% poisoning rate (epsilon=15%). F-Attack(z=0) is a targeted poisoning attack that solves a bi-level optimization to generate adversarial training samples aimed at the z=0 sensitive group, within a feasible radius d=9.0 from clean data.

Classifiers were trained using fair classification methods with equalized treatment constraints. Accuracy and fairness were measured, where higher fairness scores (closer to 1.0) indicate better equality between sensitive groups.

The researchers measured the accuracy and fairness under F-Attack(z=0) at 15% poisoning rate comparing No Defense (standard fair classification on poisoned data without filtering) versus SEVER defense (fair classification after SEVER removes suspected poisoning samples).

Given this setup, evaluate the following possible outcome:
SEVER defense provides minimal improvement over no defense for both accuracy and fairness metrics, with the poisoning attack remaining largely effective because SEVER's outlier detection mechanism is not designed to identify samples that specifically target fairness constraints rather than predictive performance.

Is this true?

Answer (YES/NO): NO